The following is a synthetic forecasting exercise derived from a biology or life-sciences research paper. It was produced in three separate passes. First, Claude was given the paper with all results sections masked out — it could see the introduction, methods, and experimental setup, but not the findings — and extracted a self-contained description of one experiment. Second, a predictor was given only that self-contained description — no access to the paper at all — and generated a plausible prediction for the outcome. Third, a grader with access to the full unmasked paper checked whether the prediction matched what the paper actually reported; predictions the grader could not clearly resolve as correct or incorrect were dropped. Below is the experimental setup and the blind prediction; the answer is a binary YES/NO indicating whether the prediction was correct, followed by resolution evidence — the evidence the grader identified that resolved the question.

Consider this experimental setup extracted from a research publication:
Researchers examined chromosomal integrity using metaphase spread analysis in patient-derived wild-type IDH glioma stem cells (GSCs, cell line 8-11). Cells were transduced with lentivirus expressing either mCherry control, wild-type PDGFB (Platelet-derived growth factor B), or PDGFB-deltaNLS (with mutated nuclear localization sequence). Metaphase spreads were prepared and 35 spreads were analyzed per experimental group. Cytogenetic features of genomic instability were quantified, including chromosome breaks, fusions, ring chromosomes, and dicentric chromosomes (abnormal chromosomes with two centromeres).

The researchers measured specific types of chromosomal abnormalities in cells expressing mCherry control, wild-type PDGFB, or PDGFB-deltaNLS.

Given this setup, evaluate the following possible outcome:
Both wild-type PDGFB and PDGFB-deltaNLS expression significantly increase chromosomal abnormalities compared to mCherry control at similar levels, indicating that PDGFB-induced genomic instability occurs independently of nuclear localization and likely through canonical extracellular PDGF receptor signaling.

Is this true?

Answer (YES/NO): NO